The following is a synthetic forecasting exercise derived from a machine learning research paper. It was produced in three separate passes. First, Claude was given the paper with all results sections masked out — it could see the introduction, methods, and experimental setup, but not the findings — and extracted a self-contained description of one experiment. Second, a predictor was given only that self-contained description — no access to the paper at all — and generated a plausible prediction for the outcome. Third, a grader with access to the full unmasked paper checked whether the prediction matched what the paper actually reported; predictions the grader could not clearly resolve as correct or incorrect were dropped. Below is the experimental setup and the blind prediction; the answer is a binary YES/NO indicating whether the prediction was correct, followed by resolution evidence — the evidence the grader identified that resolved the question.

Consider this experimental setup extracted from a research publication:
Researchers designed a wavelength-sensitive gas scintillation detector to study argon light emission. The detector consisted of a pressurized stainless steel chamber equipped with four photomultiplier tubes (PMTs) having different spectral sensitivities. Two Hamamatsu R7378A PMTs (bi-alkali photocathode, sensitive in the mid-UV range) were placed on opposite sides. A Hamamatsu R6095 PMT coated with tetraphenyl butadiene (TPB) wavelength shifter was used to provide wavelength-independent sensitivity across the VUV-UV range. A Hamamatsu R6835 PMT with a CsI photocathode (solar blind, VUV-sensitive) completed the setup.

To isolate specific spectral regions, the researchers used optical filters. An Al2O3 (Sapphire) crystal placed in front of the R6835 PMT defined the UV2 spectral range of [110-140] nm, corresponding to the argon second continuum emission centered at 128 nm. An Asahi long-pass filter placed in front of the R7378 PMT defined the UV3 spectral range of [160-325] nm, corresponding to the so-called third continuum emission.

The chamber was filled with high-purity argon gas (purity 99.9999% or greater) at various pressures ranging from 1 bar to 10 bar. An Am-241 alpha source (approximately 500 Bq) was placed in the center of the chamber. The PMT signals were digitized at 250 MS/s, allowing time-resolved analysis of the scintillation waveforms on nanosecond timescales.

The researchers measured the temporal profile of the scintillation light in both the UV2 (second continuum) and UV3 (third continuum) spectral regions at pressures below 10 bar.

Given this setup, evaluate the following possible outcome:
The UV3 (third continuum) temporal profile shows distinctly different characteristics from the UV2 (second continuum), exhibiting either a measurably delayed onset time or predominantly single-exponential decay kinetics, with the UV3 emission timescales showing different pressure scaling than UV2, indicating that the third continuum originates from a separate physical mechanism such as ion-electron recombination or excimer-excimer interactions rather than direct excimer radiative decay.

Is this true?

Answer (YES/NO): NO